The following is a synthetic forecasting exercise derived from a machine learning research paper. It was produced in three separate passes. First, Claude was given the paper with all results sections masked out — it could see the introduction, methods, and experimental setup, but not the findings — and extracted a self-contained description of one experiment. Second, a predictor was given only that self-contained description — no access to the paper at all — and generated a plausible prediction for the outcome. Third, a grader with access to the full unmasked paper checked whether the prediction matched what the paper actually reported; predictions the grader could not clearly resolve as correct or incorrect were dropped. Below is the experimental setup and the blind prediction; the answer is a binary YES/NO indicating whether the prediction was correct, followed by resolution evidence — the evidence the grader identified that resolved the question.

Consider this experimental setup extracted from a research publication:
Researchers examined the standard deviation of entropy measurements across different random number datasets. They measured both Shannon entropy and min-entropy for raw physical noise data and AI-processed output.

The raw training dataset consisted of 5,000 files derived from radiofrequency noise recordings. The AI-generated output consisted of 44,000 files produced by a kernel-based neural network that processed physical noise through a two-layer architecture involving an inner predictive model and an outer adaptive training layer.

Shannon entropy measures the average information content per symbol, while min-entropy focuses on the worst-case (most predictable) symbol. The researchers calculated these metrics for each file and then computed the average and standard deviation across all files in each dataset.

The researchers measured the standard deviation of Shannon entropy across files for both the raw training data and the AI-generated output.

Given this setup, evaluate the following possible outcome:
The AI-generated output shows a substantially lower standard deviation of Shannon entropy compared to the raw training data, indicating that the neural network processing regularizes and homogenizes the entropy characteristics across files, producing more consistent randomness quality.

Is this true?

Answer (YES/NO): YES